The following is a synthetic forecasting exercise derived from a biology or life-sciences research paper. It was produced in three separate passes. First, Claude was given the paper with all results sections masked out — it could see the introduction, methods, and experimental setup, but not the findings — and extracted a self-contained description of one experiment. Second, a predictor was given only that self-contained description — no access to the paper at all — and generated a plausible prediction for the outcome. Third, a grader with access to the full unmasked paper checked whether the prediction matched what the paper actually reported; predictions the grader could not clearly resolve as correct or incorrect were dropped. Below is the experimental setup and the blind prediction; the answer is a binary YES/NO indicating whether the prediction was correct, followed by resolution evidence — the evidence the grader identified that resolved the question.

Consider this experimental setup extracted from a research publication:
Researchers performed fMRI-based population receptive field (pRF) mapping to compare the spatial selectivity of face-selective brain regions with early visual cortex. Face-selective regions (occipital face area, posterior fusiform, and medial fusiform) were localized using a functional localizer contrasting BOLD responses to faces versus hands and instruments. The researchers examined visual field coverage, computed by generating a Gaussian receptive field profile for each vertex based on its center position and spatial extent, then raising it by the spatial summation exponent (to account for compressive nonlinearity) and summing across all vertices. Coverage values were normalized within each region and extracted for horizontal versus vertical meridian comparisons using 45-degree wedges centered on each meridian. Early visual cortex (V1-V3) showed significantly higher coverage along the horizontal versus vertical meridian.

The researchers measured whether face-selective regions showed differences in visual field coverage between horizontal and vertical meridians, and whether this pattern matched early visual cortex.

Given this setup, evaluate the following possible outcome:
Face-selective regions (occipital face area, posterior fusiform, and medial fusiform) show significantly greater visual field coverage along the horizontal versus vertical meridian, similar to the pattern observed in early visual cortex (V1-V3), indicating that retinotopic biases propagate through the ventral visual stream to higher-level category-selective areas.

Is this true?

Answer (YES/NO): YES